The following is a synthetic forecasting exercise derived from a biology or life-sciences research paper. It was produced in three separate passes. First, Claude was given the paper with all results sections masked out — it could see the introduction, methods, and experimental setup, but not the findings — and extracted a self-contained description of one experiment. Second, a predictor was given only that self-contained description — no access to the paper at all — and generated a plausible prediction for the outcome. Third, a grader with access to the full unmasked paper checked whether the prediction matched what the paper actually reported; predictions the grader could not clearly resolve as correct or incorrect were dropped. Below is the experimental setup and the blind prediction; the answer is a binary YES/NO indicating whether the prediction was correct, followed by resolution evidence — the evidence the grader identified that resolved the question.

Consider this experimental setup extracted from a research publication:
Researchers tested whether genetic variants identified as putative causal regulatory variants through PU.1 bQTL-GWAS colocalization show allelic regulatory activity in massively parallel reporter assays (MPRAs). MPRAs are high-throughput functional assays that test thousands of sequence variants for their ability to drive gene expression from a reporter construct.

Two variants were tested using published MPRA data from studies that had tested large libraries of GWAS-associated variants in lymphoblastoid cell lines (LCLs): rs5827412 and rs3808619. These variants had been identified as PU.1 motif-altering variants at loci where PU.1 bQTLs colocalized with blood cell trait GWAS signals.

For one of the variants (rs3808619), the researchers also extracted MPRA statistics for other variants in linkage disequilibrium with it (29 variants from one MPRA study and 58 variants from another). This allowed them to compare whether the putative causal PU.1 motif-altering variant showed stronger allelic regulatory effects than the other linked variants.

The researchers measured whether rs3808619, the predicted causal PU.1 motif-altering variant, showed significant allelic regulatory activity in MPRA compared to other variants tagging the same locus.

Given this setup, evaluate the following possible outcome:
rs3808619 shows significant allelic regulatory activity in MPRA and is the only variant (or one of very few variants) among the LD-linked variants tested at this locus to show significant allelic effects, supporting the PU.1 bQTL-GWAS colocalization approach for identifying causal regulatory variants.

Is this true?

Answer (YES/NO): YES